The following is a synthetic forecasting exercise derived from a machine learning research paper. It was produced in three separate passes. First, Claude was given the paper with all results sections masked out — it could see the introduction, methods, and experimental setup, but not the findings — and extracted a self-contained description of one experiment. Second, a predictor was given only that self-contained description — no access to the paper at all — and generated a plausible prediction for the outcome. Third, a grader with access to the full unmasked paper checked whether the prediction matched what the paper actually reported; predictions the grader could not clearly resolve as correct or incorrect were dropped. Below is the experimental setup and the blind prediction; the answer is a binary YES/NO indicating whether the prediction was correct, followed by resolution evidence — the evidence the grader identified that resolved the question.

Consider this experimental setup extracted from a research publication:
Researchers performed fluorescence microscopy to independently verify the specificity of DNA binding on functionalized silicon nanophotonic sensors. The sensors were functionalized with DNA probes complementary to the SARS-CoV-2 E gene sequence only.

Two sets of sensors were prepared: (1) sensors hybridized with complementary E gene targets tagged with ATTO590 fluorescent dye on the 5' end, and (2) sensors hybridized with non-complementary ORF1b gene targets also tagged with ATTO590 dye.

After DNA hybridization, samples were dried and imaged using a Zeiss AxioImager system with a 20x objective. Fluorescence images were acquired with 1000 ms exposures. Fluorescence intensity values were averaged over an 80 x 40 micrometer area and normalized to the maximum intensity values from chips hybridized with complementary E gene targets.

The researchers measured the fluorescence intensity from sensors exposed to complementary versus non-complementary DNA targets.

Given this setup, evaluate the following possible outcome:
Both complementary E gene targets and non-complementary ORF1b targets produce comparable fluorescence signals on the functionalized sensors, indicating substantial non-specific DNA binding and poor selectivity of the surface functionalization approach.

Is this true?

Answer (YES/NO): NO